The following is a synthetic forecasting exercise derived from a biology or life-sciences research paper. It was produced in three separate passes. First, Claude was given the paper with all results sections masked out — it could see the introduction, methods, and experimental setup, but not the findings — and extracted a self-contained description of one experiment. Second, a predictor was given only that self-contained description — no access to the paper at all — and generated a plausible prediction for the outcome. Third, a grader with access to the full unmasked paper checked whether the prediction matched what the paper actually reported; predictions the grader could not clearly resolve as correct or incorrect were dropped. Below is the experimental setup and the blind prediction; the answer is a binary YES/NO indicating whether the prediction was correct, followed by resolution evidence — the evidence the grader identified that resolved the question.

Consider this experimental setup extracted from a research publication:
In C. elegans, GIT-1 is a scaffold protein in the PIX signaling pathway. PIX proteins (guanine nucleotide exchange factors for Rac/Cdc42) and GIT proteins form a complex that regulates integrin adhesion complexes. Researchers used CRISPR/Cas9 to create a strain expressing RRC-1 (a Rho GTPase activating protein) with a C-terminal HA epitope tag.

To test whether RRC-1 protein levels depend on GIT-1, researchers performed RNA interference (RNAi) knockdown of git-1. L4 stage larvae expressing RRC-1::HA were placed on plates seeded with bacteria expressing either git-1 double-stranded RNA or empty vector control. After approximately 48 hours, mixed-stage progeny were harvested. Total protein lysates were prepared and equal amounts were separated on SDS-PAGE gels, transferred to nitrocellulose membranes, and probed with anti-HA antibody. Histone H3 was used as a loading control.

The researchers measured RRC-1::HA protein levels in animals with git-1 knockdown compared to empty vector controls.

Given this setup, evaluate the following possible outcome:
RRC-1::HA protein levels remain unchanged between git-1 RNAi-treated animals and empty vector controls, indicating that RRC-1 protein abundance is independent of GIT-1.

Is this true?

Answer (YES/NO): NO